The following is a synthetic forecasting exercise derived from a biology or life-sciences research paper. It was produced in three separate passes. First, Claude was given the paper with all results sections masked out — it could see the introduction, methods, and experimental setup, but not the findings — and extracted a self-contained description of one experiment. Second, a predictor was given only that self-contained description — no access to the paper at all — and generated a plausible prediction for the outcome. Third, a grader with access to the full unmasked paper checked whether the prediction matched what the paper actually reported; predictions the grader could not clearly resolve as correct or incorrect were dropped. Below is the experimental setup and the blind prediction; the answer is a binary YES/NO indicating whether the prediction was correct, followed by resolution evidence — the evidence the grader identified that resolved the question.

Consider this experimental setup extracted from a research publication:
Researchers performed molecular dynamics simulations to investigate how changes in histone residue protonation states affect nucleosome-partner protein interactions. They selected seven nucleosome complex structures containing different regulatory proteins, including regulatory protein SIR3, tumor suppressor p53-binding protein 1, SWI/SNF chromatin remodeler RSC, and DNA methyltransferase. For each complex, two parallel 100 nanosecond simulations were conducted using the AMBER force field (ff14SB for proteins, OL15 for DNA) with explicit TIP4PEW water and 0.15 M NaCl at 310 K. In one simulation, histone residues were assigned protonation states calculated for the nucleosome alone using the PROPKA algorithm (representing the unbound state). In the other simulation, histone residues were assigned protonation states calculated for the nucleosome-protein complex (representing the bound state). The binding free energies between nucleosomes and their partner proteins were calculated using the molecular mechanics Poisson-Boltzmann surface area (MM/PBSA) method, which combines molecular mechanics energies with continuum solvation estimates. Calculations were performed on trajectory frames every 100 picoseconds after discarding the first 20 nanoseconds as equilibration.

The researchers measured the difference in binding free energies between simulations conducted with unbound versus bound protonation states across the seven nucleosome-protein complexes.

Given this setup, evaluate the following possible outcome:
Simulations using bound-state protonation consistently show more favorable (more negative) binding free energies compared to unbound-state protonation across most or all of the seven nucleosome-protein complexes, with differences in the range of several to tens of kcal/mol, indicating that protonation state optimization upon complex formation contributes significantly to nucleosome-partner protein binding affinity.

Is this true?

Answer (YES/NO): YES